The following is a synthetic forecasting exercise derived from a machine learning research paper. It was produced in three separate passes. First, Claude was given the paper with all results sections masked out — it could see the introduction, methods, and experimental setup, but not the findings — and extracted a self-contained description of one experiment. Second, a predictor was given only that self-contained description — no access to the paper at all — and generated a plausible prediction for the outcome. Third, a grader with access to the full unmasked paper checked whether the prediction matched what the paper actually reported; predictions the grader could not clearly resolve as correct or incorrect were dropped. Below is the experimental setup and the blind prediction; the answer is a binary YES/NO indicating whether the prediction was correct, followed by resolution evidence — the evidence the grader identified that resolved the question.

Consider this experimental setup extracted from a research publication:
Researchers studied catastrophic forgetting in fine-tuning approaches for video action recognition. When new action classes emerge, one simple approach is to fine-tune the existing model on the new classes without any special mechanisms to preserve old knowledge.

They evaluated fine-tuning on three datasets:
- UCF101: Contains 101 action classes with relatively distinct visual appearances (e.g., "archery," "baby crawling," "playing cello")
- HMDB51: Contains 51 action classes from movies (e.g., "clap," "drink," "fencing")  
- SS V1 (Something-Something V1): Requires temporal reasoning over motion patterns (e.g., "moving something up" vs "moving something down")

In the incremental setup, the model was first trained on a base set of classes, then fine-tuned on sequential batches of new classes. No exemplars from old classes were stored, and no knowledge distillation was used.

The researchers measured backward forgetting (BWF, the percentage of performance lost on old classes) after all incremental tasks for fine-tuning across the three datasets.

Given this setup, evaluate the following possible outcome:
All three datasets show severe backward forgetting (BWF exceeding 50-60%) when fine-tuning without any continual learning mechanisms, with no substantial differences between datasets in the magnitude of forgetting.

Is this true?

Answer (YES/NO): NO